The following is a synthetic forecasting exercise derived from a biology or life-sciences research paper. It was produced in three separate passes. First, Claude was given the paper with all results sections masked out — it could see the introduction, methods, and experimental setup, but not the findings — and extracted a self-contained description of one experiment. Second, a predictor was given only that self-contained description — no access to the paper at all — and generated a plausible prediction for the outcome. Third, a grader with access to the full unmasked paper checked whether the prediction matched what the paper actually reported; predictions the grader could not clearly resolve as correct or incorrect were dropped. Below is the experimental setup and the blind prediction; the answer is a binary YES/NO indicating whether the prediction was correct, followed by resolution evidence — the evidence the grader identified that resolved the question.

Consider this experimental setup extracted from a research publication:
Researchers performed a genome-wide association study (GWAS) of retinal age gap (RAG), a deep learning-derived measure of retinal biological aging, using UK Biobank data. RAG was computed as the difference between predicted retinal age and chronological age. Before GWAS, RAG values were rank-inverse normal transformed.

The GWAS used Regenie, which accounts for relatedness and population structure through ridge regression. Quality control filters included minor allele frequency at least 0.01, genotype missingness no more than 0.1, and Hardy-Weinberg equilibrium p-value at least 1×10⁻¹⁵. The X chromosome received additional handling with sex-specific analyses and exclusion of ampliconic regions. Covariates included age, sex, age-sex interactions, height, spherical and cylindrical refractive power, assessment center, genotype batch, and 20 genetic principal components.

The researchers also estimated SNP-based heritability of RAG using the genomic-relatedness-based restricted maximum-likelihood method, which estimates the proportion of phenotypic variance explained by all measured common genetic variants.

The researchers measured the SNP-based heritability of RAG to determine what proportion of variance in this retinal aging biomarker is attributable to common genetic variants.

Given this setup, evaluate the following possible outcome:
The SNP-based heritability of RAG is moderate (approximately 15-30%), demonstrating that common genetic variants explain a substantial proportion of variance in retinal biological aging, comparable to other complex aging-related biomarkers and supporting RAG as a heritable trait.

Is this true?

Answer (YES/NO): YES